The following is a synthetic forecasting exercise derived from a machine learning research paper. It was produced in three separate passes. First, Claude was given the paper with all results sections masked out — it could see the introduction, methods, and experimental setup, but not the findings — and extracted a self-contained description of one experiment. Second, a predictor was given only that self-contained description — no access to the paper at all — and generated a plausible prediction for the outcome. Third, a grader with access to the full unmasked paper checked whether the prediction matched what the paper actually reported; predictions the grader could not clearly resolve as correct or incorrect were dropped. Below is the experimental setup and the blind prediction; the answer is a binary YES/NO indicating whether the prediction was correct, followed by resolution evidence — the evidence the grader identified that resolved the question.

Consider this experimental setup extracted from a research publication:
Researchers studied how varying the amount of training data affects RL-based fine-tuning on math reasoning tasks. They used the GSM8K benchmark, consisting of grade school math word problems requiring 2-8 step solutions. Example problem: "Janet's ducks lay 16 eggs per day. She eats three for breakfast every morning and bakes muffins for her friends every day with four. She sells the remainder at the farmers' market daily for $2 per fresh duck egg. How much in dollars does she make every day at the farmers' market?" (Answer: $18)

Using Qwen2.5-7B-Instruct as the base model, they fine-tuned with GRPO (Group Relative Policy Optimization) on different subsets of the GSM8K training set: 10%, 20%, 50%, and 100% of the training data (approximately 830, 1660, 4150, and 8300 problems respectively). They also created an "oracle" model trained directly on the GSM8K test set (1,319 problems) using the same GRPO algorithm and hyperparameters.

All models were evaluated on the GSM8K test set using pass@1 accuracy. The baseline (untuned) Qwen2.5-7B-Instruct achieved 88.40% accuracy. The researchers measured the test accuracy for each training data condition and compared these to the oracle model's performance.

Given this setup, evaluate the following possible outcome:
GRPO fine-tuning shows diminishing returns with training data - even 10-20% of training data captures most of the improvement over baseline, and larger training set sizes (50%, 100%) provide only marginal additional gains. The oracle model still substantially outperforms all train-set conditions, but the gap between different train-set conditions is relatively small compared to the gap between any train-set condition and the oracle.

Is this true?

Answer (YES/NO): NO